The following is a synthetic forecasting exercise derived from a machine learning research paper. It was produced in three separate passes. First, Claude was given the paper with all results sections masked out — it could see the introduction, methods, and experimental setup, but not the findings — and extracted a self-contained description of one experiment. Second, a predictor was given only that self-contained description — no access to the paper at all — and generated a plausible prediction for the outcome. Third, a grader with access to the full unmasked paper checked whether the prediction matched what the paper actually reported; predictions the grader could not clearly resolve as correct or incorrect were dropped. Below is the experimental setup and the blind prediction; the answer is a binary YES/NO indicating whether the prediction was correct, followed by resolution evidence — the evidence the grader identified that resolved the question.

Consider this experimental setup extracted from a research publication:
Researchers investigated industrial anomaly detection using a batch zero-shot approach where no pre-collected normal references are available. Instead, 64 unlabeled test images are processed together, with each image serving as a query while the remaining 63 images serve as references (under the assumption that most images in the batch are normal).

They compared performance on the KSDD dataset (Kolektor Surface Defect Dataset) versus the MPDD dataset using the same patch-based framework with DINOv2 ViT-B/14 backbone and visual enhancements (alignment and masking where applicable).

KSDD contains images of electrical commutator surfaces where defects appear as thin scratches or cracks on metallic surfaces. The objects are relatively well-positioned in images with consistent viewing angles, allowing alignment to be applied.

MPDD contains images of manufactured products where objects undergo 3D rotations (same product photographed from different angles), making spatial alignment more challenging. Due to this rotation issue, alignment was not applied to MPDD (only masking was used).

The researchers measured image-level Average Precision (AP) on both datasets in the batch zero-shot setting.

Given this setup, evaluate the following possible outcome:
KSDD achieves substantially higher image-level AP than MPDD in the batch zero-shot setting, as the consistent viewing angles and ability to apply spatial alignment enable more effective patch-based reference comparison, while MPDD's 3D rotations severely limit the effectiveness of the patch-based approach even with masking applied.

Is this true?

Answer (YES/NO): YES